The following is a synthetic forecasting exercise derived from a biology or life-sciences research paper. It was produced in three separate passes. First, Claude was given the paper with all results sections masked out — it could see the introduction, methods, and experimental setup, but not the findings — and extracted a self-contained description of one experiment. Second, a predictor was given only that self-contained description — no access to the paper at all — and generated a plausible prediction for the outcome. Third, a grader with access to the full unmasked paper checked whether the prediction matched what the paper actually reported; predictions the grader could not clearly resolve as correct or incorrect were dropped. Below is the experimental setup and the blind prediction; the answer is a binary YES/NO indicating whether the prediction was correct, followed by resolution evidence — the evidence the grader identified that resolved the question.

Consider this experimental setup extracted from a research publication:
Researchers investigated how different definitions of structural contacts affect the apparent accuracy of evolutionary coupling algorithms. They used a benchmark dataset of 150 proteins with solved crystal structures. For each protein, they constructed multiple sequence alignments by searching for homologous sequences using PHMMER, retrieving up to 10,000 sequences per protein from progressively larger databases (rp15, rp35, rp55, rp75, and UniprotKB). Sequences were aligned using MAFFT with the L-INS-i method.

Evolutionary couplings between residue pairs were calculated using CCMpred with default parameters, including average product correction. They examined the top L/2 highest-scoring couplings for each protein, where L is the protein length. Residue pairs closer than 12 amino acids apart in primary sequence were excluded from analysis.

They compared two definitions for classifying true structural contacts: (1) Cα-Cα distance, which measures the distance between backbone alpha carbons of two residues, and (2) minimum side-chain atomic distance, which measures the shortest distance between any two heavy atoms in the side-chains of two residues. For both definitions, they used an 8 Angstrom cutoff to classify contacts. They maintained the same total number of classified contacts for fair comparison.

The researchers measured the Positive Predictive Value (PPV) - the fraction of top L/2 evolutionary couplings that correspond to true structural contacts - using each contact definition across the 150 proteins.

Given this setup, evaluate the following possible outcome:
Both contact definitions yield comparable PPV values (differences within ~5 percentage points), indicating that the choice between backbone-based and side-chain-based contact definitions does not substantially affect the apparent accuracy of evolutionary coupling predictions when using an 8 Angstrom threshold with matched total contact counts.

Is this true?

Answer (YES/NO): NO